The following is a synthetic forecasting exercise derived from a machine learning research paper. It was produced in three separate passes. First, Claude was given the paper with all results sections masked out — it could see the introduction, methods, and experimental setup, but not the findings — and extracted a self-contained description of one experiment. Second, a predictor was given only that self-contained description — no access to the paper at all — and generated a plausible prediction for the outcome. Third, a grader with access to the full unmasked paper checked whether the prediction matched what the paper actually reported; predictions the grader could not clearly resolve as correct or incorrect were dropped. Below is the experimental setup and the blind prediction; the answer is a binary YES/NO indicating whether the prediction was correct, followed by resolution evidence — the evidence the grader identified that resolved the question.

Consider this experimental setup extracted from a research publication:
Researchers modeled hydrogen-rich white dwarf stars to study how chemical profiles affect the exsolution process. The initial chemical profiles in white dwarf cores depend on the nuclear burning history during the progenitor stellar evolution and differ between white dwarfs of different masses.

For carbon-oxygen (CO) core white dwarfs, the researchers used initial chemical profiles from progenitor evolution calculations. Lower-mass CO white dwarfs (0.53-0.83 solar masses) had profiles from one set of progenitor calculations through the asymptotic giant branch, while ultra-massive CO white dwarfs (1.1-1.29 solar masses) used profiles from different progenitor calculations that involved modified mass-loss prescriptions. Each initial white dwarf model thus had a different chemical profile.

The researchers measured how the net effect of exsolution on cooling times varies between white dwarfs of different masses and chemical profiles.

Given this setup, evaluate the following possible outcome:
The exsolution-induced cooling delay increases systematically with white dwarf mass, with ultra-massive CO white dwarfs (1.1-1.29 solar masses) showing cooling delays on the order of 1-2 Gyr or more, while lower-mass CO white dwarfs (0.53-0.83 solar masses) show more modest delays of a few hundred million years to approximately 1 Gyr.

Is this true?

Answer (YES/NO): NO